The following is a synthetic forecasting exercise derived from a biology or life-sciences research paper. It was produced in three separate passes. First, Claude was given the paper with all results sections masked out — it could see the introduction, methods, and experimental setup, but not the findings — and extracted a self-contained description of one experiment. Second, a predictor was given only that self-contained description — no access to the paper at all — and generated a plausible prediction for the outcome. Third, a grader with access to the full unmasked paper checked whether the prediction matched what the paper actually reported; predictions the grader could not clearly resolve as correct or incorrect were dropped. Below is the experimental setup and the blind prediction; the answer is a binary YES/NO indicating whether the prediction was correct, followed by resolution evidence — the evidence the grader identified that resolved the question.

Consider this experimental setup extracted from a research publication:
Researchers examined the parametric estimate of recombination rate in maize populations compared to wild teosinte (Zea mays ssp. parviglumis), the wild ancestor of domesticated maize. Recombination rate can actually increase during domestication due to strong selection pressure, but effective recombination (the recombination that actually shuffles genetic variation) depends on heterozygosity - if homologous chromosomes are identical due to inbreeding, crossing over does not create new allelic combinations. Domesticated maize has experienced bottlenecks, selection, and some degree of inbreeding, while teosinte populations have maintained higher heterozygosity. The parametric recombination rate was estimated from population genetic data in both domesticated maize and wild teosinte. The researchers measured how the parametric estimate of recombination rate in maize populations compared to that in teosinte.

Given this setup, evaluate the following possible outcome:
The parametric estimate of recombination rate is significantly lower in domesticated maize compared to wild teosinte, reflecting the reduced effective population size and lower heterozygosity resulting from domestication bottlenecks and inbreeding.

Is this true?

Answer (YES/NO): YES